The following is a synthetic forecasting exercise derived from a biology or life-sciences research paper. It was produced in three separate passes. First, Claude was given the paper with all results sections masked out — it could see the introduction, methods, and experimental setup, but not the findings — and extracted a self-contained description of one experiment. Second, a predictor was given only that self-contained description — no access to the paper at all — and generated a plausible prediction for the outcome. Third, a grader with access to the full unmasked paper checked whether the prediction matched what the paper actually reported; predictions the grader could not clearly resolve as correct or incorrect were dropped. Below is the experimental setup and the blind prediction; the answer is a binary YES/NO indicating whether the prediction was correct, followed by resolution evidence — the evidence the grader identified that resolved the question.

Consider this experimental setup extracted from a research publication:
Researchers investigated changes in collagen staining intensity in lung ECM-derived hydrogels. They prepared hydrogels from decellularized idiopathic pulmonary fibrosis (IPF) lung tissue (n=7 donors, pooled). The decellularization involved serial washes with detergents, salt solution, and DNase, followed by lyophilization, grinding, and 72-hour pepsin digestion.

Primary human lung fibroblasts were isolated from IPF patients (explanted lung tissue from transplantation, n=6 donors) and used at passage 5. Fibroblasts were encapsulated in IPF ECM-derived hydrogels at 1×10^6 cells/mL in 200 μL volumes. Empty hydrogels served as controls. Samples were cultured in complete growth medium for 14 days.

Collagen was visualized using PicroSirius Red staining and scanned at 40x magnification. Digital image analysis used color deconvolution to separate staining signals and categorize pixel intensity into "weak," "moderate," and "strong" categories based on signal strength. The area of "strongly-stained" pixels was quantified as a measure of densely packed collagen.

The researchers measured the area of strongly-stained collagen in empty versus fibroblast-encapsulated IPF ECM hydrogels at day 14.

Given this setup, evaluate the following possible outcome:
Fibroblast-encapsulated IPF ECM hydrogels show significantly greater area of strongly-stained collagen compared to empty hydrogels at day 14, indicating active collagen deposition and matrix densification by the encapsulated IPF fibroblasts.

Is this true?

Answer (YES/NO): NO